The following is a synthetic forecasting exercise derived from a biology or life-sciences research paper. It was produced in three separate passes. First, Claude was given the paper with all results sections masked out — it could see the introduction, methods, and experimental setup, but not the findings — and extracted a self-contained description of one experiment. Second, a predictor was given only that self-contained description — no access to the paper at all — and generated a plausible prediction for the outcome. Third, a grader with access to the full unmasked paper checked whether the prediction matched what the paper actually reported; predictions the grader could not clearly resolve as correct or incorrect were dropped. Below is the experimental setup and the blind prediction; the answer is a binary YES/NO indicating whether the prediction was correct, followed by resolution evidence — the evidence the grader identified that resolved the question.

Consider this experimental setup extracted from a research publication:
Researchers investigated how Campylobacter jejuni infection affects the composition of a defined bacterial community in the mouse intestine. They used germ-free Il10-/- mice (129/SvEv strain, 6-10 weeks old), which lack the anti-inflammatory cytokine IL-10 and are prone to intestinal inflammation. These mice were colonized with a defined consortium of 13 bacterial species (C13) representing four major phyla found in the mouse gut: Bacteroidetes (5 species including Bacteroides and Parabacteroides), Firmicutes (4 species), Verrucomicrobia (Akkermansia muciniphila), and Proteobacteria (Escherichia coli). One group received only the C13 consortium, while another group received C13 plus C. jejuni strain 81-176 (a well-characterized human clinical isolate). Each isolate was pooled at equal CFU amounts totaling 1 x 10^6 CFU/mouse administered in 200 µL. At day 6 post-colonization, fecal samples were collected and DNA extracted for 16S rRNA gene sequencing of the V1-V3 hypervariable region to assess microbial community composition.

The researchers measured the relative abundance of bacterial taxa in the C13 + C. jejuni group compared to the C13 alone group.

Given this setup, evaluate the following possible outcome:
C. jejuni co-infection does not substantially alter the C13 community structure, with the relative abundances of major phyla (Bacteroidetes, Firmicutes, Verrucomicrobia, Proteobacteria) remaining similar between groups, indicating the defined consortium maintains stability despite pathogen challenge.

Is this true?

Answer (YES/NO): NO